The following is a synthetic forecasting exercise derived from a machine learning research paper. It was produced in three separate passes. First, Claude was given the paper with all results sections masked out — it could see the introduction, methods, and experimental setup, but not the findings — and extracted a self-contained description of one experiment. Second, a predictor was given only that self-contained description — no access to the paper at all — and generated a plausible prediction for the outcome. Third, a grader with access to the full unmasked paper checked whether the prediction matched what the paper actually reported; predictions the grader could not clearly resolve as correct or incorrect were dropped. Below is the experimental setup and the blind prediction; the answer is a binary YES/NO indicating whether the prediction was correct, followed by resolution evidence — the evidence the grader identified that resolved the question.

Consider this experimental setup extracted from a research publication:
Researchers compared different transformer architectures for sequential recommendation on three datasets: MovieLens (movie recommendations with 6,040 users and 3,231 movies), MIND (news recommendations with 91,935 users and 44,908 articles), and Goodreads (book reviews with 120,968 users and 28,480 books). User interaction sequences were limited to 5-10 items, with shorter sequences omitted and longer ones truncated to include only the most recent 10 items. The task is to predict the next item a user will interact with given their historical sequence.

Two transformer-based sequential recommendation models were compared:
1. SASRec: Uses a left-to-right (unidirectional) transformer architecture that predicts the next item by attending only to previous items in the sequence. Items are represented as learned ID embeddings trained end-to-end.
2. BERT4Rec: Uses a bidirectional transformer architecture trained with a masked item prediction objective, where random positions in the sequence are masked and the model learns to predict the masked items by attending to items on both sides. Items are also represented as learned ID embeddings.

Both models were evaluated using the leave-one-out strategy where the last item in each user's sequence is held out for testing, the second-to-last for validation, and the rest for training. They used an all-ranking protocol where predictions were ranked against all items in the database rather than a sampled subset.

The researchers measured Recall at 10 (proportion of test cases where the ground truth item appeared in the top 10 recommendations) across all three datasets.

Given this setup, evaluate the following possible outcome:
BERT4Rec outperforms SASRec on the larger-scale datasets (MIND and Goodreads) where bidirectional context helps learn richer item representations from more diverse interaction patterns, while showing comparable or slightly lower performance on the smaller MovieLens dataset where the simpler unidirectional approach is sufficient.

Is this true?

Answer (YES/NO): NO